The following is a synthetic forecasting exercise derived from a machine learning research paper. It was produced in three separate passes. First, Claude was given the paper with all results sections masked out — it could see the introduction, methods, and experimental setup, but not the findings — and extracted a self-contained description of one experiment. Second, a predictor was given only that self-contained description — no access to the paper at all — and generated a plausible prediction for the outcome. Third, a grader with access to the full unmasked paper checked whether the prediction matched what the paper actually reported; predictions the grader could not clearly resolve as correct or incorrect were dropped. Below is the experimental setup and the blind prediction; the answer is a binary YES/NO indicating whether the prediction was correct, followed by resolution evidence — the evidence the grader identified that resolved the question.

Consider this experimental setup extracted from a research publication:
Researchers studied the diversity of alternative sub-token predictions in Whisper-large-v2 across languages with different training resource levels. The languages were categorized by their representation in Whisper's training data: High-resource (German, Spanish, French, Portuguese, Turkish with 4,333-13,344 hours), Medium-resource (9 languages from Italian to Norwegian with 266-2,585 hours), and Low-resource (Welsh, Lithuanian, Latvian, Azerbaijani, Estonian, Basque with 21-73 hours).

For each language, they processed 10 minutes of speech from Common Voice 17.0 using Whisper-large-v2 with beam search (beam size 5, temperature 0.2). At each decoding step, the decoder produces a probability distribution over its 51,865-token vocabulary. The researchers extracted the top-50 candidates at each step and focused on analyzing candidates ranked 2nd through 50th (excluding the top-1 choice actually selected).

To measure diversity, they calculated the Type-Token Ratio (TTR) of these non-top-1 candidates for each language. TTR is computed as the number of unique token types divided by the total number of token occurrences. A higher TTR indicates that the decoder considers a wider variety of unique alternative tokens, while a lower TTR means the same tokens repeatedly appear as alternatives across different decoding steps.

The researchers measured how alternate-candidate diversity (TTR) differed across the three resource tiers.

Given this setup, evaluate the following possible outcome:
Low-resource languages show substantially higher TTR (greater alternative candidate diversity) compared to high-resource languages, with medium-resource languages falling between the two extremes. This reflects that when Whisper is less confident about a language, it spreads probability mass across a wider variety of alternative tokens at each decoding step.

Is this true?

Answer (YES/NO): NO